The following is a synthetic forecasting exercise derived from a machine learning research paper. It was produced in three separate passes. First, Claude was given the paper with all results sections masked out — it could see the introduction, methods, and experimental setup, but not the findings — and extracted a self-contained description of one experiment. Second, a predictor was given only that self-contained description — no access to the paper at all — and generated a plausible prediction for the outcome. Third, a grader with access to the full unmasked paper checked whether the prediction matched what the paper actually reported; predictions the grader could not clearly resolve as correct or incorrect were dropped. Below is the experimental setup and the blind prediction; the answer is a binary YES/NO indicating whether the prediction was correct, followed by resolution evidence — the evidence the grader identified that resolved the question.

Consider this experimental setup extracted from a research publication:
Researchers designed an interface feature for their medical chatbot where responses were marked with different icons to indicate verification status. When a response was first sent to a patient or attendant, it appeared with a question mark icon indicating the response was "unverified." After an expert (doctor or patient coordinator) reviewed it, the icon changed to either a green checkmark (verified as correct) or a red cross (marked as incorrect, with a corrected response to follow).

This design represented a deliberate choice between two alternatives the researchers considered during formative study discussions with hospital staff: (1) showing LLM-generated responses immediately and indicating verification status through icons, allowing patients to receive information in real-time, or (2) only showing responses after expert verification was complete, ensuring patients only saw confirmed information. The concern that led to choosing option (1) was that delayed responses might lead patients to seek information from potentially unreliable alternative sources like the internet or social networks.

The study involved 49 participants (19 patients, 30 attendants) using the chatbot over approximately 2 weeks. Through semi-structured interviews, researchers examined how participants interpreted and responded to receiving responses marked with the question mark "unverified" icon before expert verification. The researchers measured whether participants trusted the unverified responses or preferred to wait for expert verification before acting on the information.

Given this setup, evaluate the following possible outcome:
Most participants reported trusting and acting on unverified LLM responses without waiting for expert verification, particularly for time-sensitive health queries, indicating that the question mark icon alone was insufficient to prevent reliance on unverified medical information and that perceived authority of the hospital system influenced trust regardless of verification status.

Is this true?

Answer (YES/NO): NO